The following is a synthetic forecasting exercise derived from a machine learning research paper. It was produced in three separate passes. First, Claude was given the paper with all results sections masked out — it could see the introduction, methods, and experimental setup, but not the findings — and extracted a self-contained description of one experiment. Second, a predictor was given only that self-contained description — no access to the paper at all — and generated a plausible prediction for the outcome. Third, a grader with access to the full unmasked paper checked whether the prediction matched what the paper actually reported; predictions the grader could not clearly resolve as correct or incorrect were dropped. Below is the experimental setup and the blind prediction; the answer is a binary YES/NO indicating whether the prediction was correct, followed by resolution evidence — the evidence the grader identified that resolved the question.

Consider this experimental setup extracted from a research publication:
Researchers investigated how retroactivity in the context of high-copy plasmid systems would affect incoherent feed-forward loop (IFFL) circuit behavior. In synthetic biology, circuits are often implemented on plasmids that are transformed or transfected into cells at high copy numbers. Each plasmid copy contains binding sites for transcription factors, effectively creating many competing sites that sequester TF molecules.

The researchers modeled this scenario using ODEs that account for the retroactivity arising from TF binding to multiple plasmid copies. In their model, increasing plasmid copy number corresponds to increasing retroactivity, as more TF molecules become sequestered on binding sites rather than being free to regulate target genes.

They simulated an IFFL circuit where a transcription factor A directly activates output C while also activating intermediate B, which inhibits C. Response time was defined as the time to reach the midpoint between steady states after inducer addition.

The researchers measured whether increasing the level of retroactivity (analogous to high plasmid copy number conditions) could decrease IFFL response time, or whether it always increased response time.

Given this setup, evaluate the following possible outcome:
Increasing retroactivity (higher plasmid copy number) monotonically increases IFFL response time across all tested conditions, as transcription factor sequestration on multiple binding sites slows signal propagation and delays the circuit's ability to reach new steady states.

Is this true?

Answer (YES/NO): NO